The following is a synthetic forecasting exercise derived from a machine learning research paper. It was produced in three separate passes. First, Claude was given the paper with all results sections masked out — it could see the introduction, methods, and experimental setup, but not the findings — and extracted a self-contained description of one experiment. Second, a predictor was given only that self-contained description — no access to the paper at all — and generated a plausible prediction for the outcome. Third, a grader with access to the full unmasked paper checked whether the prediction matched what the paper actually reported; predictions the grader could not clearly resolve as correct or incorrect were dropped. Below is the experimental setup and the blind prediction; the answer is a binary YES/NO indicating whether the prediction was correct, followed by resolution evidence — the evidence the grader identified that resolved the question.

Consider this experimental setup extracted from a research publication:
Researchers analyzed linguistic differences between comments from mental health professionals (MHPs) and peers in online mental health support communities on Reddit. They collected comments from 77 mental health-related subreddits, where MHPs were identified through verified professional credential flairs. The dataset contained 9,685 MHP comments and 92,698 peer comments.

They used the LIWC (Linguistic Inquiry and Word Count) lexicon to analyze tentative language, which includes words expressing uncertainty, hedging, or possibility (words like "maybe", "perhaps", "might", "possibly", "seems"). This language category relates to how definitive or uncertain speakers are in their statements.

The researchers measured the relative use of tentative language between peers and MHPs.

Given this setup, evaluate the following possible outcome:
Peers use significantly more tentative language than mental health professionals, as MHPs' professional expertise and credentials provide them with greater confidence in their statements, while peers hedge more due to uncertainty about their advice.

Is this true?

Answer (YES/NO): NO